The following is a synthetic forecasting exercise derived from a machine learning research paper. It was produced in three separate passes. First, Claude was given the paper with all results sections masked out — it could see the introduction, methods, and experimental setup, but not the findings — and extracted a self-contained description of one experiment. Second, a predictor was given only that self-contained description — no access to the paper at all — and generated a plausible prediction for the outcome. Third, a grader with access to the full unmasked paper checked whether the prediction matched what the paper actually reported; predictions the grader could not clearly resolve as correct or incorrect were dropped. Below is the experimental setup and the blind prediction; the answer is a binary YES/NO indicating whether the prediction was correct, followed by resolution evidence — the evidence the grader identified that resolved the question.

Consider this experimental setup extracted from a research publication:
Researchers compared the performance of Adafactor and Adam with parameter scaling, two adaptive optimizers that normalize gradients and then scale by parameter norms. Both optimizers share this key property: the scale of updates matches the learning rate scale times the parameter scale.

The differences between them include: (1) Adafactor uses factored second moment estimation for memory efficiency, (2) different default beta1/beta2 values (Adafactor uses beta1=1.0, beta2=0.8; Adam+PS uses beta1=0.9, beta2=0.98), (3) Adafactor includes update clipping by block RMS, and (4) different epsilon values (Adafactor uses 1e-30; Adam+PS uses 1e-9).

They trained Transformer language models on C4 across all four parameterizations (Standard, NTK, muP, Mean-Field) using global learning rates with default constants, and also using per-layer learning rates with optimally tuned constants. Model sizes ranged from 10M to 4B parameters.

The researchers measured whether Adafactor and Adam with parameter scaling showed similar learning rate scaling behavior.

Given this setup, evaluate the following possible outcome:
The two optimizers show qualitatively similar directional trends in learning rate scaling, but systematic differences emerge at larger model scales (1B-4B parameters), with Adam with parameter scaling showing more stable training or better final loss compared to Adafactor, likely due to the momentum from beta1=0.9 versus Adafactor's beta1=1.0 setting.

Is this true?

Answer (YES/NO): NO